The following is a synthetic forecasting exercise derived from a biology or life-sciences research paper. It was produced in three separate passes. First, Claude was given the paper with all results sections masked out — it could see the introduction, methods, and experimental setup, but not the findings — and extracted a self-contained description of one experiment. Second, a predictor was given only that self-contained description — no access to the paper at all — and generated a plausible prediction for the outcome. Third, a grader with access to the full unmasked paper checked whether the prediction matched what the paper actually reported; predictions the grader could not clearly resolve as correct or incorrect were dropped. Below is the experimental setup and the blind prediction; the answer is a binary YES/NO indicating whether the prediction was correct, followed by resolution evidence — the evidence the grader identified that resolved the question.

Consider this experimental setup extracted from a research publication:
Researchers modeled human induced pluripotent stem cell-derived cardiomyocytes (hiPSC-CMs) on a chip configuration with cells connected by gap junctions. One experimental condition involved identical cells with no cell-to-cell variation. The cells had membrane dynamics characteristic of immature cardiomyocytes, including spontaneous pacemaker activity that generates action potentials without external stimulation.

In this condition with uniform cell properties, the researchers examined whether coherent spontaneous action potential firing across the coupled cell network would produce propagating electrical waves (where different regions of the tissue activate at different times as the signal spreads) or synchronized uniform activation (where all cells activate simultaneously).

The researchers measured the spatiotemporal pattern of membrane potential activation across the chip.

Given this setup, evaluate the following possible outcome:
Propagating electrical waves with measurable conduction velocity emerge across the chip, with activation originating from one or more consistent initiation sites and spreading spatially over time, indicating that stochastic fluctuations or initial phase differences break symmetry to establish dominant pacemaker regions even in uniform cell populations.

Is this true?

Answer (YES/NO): NO